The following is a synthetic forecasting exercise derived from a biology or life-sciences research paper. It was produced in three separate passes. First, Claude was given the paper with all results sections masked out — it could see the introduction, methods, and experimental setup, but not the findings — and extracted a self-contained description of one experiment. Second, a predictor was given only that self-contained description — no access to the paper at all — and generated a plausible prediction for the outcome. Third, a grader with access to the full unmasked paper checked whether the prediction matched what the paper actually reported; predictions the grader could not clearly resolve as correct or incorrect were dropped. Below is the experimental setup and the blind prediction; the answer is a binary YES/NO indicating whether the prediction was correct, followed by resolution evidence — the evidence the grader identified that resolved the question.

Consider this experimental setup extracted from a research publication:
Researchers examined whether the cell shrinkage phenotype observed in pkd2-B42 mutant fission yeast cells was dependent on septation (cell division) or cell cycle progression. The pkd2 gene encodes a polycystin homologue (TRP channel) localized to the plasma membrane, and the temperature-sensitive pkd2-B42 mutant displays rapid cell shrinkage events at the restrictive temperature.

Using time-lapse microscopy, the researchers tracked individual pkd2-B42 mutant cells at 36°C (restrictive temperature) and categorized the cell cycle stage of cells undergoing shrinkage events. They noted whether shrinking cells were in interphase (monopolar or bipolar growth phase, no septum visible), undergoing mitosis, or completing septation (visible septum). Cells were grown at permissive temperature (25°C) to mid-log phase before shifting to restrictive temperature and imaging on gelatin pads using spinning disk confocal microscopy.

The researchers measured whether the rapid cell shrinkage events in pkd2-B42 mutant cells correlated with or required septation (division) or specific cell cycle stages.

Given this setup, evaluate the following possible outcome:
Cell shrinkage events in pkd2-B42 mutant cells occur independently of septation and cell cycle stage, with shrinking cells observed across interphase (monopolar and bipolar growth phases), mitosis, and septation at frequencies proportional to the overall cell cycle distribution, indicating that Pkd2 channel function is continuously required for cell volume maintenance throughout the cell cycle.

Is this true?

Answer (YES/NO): YES